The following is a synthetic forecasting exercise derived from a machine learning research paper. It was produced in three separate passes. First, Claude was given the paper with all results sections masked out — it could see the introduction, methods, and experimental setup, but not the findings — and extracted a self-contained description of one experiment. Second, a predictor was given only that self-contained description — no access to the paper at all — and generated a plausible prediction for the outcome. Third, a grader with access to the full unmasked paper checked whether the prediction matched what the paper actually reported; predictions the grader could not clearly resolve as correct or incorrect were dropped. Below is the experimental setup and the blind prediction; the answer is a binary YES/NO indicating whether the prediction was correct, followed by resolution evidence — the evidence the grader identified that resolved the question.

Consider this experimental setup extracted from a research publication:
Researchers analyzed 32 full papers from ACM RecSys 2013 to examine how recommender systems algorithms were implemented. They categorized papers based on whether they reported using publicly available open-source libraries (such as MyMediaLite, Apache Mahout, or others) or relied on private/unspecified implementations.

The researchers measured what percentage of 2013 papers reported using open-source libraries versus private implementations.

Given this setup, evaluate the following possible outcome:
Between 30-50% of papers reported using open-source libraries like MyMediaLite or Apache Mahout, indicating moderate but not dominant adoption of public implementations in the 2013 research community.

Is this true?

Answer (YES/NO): NO